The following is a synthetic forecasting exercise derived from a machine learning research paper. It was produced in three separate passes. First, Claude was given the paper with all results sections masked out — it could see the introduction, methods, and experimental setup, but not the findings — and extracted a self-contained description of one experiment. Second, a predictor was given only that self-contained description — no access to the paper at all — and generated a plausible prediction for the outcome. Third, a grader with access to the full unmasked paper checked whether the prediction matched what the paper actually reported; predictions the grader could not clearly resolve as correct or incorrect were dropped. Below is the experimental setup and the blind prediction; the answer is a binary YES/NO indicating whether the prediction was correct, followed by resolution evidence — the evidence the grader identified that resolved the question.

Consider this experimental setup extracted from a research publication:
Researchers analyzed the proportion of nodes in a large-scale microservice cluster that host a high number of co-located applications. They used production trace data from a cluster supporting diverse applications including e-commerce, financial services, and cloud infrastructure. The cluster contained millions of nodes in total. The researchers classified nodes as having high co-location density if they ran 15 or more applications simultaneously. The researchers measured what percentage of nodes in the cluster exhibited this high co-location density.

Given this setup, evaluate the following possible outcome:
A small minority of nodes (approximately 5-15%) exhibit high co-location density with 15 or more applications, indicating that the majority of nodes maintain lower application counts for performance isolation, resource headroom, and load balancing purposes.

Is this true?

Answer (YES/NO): NO